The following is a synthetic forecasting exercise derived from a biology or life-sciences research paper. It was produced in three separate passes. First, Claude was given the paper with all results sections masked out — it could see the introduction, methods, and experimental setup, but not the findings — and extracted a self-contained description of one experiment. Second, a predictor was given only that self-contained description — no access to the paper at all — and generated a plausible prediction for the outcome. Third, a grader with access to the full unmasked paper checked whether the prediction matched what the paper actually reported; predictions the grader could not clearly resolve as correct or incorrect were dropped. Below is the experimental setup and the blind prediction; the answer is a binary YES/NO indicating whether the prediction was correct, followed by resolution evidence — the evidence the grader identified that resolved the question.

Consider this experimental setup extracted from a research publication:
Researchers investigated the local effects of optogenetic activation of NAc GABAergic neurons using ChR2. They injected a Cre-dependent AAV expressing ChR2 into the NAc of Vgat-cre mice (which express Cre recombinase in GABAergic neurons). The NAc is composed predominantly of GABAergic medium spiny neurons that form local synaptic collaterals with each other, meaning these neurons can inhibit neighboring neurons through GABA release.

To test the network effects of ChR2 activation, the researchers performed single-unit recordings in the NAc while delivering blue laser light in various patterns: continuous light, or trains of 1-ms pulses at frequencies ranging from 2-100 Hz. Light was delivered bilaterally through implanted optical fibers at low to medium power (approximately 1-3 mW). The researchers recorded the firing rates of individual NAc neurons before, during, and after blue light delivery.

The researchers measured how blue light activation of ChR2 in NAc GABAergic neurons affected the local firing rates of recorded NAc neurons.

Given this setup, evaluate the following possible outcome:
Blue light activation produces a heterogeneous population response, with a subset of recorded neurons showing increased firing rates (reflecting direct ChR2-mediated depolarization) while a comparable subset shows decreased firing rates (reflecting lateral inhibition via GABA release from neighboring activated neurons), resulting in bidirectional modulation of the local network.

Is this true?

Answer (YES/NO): NO